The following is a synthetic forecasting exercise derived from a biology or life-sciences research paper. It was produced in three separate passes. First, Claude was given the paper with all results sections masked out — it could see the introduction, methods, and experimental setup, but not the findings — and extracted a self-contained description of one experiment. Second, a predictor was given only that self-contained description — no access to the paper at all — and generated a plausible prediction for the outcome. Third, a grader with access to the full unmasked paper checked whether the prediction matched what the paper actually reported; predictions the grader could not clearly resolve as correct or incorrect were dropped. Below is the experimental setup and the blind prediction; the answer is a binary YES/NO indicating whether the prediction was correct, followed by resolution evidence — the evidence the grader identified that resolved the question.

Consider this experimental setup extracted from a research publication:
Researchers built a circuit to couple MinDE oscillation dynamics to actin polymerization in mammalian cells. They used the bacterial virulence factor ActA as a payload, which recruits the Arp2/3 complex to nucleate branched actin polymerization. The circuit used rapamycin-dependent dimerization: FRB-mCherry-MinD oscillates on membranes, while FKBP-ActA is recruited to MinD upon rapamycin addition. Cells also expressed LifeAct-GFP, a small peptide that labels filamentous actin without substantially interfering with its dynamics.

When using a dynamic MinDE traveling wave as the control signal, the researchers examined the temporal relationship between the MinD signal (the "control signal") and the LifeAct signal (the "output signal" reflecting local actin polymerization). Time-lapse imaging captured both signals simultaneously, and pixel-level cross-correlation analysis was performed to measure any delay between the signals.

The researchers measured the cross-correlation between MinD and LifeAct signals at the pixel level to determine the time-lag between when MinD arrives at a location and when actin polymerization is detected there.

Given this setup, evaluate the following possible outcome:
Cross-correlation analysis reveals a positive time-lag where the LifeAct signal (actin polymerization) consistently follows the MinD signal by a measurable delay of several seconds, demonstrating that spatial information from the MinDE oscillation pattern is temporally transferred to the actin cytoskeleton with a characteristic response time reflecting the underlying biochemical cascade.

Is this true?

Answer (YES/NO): YES